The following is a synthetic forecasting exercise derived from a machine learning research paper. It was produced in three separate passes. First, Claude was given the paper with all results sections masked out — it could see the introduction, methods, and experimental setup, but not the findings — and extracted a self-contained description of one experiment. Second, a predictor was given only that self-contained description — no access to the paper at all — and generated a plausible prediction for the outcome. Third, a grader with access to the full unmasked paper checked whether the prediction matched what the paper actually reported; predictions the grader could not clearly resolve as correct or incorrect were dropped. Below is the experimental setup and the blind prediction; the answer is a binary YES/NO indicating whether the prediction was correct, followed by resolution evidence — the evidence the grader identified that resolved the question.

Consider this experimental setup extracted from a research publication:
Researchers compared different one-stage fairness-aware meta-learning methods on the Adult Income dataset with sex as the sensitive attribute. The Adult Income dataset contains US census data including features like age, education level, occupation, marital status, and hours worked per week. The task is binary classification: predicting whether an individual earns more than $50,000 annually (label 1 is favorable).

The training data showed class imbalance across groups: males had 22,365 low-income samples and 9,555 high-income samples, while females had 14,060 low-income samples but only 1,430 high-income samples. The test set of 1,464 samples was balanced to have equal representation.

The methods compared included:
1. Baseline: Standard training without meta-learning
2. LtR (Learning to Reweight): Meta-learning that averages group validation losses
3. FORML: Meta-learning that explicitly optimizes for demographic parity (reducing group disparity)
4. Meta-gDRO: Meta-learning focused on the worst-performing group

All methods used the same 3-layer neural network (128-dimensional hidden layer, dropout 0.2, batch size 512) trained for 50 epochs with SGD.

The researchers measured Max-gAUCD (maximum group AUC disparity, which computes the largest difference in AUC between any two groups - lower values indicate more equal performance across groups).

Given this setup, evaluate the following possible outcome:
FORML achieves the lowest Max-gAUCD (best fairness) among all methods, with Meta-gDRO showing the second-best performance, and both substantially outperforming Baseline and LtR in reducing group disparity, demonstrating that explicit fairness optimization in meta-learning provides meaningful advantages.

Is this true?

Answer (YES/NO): NO